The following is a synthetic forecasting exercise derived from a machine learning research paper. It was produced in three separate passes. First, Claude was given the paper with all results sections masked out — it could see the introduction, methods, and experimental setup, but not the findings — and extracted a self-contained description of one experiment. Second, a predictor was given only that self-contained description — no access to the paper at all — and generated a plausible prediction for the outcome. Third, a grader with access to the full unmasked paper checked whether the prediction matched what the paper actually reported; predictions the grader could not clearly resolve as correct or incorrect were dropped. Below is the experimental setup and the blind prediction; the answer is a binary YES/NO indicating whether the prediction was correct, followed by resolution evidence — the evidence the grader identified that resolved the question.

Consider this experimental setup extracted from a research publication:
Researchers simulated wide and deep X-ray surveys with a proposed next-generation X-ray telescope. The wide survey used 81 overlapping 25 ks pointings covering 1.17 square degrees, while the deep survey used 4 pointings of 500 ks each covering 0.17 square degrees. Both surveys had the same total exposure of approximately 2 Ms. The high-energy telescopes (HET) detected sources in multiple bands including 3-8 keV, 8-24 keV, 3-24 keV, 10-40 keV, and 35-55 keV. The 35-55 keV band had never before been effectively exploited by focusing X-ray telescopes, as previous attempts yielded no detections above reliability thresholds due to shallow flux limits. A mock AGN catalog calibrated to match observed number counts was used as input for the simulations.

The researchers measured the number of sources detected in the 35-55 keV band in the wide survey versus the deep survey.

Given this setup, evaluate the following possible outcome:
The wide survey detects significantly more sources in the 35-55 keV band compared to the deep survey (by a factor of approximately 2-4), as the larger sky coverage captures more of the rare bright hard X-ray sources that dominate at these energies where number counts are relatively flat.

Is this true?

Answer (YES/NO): NO